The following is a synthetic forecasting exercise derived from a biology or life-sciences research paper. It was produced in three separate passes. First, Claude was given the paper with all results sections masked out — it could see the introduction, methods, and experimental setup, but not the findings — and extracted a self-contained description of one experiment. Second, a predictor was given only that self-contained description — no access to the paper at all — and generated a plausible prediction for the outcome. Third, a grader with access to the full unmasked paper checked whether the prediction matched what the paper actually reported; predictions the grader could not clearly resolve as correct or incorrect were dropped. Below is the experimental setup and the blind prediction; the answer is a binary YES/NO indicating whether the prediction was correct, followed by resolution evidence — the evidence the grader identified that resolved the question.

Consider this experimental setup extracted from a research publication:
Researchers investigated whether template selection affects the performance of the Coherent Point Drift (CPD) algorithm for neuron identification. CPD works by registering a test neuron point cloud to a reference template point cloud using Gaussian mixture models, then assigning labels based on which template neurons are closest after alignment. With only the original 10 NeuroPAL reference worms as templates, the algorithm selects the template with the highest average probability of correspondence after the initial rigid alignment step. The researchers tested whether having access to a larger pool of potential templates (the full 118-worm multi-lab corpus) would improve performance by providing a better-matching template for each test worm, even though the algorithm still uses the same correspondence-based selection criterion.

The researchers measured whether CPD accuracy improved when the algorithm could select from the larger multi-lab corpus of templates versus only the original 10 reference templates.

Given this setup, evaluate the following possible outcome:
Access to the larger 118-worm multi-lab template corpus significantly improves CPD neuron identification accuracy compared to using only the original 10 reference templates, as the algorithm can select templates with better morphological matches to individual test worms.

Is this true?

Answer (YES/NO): YES